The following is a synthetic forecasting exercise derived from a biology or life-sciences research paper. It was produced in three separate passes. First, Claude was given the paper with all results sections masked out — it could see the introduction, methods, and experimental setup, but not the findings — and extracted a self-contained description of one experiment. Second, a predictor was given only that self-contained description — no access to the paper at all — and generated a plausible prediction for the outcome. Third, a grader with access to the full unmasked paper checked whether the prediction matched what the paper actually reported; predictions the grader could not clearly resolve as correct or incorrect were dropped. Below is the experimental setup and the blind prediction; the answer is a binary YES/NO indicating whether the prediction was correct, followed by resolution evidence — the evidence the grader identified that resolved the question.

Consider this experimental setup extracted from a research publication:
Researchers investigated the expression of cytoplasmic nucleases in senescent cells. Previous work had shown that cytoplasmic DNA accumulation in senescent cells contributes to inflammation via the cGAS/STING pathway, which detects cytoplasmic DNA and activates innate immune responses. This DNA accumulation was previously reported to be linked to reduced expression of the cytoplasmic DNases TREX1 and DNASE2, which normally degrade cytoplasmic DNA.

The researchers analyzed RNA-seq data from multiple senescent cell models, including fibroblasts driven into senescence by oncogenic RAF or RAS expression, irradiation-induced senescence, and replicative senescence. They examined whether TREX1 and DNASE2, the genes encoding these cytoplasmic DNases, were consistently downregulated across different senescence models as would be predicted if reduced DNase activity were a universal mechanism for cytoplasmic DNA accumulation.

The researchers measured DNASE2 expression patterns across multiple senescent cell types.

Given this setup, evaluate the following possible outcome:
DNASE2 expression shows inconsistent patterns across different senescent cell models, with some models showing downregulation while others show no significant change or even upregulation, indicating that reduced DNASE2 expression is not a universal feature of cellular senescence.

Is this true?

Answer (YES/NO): YES